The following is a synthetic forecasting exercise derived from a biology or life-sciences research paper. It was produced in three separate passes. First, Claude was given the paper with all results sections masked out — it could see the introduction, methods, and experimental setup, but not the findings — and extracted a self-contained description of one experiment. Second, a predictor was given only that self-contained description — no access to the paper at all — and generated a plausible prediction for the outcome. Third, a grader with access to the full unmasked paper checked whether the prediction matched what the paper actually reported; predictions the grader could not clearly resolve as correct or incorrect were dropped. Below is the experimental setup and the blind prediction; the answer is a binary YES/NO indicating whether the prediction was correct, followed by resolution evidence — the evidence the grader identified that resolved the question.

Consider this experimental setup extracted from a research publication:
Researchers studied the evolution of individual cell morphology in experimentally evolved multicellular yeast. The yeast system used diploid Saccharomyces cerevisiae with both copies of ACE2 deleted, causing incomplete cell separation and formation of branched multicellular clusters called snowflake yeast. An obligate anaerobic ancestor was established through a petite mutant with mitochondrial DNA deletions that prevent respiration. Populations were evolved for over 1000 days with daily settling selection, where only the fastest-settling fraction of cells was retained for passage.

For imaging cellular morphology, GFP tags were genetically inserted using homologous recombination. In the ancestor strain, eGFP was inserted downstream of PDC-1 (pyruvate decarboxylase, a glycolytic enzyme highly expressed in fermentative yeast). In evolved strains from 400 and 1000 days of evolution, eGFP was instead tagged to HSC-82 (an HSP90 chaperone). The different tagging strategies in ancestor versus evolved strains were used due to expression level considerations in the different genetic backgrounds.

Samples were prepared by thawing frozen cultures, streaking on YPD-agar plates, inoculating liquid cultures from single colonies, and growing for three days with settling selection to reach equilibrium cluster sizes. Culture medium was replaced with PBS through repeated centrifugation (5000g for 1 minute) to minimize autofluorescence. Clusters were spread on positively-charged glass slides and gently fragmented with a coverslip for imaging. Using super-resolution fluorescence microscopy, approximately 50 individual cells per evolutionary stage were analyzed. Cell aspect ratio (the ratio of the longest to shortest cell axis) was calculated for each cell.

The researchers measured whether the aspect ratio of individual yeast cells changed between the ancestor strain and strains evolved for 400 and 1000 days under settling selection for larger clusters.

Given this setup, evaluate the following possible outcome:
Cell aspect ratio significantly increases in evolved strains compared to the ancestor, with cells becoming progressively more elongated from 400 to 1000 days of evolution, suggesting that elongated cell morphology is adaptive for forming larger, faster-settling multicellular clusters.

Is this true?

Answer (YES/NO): YES